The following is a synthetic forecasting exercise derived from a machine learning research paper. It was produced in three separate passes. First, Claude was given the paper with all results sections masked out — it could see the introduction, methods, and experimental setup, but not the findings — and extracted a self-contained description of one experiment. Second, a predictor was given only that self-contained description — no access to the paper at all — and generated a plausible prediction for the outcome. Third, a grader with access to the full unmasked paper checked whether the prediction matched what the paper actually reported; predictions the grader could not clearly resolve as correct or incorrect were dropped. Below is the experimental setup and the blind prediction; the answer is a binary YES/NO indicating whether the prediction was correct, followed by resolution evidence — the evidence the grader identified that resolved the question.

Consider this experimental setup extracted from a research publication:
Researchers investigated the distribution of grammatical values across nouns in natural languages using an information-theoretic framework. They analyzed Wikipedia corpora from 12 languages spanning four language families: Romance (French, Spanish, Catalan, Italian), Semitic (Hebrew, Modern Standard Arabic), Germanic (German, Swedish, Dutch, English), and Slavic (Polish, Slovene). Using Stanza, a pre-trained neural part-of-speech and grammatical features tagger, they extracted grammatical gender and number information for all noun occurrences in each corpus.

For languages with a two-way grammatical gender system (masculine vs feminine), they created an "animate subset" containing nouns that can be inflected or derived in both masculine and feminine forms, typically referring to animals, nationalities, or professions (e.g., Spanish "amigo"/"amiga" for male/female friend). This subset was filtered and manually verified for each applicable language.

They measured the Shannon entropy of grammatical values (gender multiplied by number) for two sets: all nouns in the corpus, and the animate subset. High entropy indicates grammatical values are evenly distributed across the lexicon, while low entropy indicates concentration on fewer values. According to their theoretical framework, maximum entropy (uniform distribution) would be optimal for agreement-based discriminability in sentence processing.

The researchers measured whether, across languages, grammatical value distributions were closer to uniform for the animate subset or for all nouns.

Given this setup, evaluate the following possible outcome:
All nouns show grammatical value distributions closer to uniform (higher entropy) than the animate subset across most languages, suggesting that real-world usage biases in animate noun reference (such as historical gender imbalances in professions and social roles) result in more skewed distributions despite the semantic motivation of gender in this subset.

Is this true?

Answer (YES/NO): YES